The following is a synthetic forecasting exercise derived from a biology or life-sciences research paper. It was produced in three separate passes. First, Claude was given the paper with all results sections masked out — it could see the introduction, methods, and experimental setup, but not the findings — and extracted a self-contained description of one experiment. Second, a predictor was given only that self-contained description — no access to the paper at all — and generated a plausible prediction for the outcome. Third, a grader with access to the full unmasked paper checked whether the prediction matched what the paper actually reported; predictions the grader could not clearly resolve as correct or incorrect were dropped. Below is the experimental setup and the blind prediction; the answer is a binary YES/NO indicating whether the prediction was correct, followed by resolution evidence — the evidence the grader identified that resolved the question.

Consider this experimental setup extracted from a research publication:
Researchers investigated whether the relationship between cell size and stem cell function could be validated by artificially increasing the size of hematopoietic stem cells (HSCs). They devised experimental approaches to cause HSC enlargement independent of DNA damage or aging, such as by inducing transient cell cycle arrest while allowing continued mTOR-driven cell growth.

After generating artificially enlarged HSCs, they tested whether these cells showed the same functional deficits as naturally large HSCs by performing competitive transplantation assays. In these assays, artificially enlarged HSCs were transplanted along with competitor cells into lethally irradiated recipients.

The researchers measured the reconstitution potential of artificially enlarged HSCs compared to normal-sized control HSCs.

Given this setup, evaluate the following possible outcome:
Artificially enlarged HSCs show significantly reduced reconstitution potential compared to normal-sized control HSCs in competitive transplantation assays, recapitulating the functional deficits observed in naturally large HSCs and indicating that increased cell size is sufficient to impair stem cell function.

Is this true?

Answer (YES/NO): YES